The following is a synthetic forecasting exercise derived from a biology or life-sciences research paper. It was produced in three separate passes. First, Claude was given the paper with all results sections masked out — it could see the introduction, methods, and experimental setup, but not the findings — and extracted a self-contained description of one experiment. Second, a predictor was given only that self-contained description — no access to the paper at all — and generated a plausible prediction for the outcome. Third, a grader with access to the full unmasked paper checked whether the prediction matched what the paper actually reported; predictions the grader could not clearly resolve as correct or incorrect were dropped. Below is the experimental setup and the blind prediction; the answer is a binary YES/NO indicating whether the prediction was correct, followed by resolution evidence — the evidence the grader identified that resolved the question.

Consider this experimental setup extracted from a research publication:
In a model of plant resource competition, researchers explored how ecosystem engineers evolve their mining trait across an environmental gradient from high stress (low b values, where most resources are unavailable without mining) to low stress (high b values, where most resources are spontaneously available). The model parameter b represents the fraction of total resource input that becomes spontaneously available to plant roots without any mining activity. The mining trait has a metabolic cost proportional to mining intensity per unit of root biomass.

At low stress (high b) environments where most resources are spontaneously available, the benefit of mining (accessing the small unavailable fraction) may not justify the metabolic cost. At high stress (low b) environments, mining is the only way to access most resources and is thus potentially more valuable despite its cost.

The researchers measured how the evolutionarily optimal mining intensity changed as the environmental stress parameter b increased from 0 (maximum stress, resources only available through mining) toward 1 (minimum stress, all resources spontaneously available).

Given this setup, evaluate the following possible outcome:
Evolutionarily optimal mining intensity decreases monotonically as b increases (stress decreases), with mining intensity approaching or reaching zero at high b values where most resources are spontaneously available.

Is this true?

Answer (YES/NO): YES